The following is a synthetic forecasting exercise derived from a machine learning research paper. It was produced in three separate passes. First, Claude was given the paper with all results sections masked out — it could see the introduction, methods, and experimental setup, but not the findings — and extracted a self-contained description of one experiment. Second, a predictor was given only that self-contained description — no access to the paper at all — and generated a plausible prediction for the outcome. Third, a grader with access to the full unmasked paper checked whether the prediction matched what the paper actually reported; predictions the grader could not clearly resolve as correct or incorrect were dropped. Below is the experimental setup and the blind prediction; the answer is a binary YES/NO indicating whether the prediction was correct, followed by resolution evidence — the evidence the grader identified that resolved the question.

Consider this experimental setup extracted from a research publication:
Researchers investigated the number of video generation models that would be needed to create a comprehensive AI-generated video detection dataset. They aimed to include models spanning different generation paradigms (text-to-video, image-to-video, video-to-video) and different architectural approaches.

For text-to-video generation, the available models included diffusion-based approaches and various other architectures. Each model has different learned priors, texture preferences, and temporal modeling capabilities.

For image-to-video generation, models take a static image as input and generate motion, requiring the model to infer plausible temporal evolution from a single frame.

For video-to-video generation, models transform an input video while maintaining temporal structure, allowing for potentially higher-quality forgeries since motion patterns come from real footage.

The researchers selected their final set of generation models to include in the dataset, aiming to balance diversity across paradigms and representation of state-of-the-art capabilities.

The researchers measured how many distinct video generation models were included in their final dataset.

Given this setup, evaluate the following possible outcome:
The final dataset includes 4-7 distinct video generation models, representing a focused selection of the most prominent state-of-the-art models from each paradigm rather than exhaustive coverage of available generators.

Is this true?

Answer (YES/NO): NO